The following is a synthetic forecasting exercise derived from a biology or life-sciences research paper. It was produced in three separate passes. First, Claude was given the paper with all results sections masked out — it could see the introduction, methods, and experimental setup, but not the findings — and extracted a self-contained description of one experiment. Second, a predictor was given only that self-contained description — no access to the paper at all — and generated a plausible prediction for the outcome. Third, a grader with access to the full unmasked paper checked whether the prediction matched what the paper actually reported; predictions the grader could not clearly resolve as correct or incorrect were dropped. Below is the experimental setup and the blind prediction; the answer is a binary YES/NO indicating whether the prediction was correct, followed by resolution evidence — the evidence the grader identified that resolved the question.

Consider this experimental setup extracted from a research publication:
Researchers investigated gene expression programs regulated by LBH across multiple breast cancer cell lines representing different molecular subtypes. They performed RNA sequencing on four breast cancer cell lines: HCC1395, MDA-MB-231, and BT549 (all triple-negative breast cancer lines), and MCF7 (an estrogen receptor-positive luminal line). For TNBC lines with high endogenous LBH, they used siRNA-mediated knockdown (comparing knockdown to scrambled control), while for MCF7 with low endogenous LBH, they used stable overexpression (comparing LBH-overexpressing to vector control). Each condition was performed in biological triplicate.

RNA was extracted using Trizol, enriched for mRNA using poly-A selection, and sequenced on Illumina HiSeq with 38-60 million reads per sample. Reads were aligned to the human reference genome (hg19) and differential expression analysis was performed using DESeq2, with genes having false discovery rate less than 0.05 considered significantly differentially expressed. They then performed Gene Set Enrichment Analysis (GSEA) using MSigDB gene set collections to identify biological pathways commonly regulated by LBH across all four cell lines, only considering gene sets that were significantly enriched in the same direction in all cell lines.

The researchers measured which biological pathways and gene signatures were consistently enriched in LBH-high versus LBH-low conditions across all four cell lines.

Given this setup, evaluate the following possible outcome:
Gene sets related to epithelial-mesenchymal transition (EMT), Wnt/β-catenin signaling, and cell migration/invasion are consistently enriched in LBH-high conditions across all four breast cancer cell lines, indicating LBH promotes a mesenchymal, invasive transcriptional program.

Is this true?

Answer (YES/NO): NO